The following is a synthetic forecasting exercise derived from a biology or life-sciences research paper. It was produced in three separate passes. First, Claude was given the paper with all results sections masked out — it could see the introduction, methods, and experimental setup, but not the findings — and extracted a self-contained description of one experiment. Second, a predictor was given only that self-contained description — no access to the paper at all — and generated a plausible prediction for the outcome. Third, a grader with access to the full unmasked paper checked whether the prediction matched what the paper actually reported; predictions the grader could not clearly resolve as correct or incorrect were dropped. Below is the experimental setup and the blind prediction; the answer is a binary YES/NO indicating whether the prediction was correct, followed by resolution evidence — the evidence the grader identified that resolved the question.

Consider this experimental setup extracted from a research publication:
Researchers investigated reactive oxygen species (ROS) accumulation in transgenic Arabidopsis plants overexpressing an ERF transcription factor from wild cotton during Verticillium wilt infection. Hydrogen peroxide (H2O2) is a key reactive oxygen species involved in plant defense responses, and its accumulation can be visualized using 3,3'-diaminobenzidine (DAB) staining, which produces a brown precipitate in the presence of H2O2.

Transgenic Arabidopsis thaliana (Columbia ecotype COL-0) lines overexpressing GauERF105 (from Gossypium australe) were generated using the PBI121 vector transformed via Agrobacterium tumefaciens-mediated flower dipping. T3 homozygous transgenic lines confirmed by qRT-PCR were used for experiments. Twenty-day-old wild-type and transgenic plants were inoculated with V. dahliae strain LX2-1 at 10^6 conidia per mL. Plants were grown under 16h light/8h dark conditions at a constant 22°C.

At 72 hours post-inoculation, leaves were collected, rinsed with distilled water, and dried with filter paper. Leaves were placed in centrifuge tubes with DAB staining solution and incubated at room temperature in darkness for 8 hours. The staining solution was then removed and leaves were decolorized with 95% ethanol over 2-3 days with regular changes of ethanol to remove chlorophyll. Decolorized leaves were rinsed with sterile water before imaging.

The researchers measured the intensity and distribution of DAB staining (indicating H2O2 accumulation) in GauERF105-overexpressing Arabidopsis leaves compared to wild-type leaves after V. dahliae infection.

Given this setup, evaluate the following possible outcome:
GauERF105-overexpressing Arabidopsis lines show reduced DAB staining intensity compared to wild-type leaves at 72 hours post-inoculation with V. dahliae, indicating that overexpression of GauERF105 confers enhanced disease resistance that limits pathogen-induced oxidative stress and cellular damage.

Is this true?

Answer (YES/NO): YES